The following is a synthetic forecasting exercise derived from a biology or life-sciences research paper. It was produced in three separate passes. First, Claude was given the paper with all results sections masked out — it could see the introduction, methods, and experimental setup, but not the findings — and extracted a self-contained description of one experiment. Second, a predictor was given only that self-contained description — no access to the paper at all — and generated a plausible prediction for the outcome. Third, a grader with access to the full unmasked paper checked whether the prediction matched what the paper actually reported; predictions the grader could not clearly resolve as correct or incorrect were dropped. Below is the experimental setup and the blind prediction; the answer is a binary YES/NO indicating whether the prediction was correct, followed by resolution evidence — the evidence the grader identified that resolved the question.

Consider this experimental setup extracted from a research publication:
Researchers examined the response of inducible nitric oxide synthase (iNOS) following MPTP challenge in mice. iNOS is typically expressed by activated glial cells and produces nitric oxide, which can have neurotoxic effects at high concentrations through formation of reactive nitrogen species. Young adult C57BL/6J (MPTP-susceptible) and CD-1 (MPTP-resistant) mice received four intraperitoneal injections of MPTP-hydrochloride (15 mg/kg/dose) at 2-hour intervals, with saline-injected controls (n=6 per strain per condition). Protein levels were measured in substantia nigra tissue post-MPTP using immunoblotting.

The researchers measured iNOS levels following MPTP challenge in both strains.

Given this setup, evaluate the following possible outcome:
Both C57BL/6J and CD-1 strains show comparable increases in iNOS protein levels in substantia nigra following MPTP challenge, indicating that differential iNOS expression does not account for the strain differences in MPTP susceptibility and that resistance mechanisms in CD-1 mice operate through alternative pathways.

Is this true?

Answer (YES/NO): YES